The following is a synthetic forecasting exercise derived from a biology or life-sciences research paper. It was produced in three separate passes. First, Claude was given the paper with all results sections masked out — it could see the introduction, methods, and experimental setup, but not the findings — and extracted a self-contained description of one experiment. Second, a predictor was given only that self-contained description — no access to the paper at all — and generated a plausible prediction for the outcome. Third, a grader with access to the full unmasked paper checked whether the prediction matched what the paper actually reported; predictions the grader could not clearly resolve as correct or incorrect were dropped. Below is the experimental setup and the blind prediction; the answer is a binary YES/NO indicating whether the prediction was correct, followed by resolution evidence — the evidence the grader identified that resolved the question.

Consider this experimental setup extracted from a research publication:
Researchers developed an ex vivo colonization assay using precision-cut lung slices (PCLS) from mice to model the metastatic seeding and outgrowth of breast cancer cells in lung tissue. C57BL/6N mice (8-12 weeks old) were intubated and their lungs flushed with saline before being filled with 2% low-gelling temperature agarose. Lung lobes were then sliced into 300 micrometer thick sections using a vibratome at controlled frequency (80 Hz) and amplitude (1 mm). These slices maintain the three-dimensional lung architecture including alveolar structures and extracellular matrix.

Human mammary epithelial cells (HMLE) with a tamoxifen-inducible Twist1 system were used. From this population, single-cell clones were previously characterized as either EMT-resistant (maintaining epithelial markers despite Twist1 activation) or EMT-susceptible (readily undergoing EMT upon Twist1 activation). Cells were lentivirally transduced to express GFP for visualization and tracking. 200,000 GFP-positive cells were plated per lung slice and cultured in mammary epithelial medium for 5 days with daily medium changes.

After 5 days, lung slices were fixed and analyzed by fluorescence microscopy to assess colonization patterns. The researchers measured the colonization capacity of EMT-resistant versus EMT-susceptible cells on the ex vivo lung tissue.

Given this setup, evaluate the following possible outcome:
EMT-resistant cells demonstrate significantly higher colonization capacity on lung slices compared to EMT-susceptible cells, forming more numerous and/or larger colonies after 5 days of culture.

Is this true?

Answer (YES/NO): YES